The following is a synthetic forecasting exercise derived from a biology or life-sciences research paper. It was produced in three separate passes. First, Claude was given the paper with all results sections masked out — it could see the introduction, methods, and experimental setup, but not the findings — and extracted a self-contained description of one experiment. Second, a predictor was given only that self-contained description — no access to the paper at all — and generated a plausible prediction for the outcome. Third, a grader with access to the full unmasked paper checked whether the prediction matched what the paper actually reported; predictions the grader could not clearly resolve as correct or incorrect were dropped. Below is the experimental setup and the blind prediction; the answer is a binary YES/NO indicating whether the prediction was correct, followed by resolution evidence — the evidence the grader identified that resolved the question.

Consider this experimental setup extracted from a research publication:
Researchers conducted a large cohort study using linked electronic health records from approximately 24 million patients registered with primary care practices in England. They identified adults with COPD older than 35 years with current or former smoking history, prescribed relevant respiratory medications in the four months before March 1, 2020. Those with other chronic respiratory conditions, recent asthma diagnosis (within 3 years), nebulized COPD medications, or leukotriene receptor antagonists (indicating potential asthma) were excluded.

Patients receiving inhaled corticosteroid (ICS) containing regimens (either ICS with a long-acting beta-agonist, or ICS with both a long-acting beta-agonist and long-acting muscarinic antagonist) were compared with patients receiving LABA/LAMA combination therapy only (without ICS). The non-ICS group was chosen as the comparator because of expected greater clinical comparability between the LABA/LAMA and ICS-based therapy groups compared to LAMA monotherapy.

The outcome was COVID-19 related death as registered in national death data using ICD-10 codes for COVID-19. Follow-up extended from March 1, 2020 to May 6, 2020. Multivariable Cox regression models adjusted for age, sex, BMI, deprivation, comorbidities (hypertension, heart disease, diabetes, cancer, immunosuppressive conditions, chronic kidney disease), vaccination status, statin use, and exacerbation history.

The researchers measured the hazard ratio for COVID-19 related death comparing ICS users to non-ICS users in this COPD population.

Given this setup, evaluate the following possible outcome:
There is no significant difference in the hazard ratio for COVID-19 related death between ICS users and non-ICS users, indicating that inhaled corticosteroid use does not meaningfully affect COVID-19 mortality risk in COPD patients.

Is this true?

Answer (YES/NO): NO